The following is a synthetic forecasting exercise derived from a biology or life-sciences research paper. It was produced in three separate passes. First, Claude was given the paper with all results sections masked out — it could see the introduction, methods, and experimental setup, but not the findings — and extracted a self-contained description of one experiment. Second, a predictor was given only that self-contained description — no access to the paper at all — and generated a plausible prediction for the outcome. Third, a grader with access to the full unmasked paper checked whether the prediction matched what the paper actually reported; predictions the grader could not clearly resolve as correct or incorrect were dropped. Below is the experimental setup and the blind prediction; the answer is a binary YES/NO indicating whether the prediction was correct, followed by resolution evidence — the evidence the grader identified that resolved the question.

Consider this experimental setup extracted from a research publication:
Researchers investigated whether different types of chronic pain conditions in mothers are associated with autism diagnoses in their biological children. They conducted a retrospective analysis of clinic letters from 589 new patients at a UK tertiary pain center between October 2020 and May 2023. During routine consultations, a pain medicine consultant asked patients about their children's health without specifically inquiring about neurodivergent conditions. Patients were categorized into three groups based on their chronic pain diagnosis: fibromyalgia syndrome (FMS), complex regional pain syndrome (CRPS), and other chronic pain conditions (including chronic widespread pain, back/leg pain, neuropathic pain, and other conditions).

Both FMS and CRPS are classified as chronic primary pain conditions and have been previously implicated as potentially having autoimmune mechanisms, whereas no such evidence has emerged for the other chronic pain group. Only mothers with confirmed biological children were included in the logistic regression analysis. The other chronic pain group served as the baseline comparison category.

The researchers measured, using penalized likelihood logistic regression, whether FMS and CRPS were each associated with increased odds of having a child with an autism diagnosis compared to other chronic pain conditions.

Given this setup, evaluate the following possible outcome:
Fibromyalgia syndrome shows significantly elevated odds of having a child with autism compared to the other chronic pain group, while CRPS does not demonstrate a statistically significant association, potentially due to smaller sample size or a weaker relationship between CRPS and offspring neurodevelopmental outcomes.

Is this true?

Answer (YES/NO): NO